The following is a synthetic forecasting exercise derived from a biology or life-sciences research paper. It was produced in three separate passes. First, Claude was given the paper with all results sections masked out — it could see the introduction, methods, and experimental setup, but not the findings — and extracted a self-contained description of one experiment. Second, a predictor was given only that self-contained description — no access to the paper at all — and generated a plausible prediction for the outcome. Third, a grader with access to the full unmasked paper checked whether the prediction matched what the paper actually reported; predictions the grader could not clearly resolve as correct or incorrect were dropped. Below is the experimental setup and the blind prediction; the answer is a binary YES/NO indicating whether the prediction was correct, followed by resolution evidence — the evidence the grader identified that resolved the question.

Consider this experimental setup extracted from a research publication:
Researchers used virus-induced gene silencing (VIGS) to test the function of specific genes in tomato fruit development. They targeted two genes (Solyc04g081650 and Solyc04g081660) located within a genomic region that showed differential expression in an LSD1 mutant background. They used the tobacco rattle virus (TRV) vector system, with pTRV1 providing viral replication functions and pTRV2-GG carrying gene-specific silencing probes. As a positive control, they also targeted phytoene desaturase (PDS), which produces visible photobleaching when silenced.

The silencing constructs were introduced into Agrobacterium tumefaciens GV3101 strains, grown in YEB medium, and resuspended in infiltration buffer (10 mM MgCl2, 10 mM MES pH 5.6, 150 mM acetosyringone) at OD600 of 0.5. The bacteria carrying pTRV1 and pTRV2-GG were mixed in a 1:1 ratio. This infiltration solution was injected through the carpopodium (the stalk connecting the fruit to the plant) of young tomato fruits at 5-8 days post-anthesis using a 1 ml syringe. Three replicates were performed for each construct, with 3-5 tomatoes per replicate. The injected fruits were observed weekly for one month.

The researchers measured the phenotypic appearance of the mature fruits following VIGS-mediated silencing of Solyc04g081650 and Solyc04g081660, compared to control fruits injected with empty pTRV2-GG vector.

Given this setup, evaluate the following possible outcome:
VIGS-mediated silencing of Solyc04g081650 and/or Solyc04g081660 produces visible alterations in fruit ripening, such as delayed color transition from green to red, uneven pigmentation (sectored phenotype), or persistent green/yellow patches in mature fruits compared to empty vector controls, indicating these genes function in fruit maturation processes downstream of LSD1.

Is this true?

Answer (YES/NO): NO